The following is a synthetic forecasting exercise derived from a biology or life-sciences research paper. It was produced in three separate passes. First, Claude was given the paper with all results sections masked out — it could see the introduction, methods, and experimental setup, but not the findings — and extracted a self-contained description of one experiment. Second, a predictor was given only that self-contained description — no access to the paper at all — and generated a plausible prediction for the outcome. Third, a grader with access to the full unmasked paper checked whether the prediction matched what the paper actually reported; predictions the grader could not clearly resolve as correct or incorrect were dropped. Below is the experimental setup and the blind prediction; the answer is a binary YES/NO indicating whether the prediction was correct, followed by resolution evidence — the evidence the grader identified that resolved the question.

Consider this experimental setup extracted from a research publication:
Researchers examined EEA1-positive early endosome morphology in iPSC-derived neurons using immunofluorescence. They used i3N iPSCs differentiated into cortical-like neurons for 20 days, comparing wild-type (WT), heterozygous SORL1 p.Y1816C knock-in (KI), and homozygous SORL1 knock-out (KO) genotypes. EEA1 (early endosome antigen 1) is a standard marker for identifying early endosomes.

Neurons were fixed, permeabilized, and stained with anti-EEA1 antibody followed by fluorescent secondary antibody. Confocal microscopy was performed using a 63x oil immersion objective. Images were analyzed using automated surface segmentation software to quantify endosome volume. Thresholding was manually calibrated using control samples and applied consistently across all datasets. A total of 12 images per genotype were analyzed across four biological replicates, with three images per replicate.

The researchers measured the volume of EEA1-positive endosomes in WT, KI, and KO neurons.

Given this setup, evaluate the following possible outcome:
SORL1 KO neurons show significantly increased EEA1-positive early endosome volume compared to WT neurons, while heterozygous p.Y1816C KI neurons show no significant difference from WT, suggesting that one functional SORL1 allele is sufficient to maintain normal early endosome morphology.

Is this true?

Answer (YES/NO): NO